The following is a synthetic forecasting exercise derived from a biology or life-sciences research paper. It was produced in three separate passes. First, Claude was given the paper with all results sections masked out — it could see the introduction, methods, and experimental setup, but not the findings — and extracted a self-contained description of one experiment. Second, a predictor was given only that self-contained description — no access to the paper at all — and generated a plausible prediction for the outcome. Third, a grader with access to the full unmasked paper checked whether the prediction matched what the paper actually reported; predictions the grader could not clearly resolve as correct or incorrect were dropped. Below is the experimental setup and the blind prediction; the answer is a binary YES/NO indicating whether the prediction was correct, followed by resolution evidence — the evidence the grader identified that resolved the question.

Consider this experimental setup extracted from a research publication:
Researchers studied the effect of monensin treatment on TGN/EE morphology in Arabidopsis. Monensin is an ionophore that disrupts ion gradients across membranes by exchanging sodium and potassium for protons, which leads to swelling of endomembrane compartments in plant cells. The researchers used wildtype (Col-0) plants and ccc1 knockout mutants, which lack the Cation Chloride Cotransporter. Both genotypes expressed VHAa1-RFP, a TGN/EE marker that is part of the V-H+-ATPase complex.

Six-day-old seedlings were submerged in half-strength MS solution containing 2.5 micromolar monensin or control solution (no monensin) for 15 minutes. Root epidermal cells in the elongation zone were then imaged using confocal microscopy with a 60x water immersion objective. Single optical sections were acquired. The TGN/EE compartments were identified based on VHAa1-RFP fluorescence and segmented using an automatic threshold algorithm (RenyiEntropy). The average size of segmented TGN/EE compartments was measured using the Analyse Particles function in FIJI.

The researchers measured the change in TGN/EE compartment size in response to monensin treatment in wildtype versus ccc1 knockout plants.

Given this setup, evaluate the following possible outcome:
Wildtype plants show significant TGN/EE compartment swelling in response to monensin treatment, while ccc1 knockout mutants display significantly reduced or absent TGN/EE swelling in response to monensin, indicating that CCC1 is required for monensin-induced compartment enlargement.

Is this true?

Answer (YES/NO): NO